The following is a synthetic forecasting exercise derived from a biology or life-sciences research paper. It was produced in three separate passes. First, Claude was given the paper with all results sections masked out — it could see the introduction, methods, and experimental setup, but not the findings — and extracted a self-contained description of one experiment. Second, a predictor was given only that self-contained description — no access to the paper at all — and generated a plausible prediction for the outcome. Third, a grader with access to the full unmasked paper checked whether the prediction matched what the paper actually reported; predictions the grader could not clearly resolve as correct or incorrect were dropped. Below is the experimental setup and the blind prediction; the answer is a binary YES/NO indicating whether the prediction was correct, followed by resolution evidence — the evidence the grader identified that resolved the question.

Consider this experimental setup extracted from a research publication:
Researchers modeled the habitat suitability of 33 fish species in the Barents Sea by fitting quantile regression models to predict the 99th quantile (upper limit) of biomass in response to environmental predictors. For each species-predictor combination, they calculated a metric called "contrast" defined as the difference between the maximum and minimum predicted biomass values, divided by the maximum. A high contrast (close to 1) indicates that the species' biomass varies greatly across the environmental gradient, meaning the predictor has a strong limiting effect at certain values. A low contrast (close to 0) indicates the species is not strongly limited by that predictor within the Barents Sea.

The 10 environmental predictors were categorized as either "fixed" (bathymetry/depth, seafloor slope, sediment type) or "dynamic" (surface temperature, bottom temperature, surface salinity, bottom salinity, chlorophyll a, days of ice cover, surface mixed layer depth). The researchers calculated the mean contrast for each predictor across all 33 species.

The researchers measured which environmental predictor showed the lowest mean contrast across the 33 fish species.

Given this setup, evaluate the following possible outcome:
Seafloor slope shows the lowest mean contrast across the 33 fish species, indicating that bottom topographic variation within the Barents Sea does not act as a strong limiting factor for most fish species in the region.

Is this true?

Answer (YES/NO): YES